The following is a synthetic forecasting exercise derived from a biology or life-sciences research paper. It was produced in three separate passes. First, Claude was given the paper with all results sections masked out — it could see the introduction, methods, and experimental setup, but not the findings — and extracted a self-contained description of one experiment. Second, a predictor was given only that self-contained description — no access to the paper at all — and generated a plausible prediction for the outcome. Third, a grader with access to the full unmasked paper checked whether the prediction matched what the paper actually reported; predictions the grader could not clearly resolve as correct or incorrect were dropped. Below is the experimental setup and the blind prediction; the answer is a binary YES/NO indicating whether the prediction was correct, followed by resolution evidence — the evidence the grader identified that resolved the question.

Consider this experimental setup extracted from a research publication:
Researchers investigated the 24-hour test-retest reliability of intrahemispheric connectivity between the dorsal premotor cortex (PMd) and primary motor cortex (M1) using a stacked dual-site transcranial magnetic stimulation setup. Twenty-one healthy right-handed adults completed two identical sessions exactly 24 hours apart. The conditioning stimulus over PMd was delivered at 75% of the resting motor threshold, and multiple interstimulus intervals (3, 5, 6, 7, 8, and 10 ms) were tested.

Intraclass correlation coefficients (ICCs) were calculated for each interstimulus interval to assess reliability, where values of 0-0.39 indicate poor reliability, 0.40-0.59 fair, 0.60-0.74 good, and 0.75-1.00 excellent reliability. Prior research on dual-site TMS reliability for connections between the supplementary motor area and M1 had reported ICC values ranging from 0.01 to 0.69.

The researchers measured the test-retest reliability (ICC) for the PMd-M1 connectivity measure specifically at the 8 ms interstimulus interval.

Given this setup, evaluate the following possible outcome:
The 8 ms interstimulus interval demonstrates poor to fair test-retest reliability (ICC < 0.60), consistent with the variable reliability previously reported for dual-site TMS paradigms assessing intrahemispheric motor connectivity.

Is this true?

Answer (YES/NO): YES